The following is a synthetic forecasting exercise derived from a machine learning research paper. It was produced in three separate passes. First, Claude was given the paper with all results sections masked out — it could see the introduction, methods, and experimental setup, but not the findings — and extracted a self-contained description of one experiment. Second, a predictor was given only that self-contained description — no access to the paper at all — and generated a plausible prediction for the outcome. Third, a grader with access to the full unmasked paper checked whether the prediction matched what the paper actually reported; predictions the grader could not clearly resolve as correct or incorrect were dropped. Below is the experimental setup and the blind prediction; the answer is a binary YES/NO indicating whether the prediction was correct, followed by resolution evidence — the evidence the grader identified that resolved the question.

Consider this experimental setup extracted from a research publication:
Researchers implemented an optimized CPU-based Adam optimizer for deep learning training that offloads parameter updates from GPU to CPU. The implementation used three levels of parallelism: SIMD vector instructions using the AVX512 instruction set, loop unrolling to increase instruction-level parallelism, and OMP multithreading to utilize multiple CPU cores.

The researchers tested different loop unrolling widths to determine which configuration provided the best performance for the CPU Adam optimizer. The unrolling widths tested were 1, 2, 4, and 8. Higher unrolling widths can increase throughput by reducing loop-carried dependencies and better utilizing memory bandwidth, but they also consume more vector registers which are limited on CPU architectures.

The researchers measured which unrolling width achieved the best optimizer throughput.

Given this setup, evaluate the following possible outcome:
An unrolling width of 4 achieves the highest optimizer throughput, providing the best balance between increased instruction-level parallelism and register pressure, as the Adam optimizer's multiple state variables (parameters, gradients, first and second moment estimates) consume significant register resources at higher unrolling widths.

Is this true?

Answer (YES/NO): NO